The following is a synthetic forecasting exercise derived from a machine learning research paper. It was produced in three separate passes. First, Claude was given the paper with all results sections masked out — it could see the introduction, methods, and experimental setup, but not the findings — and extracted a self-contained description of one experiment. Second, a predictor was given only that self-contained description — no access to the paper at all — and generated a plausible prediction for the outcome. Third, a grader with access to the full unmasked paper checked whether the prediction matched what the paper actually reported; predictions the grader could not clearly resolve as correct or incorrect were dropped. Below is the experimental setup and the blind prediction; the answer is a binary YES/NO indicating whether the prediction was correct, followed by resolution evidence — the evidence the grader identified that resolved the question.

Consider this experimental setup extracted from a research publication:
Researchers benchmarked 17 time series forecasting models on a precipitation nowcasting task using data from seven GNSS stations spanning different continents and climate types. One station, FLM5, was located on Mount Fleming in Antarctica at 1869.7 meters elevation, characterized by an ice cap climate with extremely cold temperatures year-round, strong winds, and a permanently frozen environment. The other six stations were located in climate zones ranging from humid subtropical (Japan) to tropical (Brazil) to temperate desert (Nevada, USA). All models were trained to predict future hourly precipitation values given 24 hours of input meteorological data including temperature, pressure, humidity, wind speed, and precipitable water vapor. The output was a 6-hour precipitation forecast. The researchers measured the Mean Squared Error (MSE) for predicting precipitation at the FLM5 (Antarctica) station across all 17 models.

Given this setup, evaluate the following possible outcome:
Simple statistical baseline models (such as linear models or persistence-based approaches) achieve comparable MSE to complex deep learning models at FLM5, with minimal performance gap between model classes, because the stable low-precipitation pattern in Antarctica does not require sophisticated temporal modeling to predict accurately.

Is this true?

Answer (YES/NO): YES